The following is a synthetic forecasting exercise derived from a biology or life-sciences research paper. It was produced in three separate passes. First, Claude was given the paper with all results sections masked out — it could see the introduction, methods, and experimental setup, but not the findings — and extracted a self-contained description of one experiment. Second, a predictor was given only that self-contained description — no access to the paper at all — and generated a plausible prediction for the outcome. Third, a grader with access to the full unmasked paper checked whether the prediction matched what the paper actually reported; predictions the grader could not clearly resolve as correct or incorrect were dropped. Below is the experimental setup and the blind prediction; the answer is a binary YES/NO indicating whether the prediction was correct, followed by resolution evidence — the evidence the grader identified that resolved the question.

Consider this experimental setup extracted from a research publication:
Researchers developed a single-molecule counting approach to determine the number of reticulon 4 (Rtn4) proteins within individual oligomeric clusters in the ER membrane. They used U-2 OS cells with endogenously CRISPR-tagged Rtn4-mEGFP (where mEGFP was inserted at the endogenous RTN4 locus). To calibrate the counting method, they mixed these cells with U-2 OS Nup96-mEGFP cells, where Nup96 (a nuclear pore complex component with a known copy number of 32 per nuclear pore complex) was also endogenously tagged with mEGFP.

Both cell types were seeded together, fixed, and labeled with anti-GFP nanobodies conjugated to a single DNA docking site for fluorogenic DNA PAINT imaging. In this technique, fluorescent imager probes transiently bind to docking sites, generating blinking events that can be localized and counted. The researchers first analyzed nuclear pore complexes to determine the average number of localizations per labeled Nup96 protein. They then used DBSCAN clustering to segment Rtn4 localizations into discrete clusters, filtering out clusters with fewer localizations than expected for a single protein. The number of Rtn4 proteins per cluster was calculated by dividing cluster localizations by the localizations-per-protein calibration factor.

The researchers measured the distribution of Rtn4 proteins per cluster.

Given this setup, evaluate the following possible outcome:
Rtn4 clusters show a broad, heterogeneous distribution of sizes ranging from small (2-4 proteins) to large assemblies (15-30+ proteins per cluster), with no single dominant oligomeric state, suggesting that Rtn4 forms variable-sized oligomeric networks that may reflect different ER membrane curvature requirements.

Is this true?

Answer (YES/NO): NO